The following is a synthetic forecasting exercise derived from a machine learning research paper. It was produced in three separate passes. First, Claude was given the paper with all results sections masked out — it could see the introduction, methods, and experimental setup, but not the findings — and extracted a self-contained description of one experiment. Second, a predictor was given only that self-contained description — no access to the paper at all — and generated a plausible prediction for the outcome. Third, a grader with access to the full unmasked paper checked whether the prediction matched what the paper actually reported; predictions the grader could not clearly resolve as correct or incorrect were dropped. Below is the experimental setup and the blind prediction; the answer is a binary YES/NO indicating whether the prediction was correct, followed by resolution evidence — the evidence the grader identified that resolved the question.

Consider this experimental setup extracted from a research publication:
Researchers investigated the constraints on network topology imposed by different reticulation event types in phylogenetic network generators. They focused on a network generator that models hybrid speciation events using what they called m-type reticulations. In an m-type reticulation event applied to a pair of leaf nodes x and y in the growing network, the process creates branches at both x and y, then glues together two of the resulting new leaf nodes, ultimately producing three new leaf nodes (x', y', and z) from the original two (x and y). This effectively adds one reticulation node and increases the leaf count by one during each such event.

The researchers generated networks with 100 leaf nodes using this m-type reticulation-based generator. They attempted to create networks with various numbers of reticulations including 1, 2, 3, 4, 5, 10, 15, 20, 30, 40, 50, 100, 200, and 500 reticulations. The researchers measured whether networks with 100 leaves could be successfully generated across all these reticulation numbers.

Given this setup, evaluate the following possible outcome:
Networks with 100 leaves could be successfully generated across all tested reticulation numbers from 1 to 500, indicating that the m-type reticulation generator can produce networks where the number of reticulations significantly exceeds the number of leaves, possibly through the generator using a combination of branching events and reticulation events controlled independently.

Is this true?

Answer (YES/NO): NO